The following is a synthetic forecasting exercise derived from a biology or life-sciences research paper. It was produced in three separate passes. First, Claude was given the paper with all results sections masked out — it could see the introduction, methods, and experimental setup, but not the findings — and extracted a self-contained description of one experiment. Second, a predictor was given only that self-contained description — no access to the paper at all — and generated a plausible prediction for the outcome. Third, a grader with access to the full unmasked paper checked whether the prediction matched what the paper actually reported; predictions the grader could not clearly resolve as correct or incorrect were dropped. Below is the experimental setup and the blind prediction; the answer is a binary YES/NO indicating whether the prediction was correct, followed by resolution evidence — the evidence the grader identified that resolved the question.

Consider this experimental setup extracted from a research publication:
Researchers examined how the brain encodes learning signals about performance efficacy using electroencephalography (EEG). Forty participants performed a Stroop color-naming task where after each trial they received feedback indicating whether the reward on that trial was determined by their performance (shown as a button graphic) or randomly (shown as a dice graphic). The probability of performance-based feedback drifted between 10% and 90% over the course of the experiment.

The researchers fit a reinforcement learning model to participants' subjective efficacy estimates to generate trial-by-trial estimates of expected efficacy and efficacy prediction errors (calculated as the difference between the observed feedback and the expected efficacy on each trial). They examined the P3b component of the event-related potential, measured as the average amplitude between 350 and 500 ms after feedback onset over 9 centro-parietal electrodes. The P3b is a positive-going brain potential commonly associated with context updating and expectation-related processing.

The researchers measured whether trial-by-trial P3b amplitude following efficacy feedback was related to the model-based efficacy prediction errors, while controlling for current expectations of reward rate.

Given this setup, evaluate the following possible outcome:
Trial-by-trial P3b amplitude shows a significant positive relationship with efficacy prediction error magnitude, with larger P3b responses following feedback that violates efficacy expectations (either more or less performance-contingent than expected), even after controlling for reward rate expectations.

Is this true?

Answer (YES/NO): YES